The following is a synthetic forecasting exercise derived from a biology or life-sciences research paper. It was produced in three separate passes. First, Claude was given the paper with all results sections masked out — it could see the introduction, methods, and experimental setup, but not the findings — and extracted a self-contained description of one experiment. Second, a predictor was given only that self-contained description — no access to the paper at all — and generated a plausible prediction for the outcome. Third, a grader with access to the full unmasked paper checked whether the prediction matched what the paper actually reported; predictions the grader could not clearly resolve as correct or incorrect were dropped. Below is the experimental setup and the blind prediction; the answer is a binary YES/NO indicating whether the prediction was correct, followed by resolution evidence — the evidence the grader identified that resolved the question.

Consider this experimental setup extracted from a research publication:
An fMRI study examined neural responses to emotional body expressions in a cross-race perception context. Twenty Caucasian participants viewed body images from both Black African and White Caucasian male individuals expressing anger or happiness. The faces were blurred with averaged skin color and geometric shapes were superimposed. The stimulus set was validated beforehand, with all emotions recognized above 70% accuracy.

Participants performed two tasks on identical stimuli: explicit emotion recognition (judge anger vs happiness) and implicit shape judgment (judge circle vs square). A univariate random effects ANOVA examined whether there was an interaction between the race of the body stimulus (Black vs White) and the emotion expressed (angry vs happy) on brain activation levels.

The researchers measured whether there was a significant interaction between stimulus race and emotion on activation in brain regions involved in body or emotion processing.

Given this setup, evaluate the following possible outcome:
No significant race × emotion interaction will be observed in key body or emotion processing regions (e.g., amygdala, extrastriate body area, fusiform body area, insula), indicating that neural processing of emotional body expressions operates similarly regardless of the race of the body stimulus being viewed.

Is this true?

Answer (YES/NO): NO